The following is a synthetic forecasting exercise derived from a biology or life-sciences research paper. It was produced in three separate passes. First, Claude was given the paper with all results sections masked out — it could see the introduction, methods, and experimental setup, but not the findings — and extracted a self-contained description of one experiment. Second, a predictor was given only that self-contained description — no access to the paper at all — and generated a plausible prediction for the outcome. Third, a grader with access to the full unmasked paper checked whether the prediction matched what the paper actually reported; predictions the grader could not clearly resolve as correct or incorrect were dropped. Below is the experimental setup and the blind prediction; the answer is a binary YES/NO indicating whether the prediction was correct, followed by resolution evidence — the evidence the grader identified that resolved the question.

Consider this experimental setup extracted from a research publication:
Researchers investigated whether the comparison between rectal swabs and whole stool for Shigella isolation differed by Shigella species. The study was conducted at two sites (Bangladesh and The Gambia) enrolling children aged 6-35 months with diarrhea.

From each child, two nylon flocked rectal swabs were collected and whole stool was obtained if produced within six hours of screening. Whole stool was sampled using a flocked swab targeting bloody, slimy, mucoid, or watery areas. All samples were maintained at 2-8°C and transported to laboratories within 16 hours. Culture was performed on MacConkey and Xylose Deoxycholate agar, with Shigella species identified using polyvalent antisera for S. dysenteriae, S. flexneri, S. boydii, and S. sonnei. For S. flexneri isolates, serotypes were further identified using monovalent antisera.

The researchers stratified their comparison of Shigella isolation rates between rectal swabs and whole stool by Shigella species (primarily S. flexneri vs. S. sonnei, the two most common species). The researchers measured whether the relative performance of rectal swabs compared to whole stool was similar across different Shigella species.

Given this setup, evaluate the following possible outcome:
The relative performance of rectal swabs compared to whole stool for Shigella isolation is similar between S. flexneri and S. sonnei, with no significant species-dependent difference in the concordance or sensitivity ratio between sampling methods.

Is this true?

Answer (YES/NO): YES